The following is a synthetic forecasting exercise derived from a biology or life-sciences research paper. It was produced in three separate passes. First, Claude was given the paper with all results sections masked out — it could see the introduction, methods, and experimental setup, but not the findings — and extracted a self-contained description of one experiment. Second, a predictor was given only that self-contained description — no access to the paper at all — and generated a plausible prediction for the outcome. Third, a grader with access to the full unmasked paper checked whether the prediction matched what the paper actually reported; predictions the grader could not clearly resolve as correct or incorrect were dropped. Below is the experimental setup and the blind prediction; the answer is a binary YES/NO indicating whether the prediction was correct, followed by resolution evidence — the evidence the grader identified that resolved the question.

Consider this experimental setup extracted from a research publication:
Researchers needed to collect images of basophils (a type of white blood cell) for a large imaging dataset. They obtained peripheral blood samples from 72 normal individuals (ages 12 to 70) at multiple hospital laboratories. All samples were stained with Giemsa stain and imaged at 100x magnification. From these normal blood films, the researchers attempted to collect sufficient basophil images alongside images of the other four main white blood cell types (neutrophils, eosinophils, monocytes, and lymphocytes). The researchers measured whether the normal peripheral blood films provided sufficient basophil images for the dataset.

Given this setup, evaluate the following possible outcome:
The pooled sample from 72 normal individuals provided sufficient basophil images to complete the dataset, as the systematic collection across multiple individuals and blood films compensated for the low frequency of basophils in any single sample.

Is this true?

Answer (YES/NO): NO